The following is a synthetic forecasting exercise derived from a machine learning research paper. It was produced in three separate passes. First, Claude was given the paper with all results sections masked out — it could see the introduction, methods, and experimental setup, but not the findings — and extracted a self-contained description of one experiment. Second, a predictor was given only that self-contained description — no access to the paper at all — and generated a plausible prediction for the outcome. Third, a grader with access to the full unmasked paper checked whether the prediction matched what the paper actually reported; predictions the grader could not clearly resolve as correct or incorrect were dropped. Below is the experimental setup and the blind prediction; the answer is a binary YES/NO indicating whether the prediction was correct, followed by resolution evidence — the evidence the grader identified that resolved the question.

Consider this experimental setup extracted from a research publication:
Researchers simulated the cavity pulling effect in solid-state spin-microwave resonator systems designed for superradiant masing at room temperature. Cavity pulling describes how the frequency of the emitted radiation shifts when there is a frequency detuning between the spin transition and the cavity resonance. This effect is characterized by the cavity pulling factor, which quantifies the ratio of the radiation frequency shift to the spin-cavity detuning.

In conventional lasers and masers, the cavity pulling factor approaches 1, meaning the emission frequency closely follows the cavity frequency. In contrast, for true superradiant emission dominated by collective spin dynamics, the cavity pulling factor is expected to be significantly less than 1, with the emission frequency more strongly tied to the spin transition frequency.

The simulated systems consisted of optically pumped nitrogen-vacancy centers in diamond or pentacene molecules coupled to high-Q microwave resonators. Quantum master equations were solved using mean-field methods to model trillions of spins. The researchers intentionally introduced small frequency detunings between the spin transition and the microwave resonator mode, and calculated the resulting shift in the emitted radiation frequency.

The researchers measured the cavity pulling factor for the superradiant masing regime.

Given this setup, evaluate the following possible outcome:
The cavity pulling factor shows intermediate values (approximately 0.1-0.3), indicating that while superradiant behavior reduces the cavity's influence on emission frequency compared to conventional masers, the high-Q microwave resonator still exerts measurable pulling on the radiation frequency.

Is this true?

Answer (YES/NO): YES